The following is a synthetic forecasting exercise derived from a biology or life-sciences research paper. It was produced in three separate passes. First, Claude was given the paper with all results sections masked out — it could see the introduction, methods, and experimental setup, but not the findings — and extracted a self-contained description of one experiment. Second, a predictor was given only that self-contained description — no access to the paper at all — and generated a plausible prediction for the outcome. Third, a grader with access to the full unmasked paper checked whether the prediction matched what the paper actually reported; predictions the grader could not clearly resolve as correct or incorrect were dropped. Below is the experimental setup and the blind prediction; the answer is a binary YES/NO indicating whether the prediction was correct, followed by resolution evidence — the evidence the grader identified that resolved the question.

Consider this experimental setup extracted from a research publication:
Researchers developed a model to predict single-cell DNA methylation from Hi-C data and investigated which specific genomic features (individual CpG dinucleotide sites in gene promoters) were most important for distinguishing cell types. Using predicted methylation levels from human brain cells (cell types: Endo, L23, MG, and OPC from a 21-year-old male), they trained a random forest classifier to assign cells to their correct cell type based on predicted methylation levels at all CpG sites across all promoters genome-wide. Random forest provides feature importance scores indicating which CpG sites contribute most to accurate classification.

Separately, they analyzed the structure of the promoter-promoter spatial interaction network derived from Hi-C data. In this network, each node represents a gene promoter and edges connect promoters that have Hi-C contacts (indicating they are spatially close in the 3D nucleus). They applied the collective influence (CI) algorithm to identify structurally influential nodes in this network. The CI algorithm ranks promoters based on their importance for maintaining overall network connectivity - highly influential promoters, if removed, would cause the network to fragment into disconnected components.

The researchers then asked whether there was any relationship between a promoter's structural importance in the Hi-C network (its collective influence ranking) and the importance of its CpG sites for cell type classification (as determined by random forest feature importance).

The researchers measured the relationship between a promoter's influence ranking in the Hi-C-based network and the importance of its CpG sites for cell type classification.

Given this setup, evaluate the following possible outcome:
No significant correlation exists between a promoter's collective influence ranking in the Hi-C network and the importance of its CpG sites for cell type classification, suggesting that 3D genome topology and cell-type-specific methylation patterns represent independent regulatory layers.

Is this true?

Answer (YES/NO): NO